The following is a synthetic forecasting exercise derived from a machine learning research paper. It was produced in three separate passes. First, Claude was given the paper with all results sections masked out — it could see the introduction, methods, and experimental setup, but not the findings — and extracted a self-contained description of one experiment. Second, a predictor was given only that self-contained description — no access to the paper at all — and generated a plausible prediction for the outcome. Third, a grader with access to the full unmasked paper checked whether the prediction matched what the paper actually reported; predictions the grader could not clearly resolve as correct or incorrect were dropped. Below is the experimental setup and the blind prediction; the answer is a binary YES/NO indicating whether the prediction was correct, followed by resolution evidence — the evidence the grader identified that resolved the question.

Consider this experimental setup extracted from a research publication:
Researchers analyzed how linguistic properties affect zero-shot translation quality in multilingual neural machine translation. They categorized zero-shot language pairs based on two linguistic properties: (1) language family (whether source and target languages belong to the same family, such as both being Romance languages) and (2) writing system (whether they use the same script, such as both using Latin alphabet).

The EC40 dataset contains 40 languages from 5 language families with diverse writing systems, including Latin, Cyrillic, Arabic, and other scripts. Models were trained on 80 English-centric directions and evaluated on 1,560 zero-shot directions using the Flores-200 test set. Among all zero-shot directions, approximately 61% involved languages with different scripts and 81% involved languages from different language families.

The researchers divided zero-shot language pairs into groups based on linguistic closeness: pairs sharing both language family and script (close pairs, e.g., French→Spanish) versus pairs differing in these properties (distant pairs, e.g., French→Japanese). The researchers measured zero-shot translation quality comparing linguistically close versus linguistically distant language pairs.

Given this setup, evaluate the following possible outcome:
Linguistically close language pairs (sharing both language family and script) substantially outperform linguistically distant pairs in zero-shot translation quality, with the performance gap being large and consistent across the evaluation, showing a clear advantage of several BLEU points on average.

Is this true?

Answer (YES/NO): YES